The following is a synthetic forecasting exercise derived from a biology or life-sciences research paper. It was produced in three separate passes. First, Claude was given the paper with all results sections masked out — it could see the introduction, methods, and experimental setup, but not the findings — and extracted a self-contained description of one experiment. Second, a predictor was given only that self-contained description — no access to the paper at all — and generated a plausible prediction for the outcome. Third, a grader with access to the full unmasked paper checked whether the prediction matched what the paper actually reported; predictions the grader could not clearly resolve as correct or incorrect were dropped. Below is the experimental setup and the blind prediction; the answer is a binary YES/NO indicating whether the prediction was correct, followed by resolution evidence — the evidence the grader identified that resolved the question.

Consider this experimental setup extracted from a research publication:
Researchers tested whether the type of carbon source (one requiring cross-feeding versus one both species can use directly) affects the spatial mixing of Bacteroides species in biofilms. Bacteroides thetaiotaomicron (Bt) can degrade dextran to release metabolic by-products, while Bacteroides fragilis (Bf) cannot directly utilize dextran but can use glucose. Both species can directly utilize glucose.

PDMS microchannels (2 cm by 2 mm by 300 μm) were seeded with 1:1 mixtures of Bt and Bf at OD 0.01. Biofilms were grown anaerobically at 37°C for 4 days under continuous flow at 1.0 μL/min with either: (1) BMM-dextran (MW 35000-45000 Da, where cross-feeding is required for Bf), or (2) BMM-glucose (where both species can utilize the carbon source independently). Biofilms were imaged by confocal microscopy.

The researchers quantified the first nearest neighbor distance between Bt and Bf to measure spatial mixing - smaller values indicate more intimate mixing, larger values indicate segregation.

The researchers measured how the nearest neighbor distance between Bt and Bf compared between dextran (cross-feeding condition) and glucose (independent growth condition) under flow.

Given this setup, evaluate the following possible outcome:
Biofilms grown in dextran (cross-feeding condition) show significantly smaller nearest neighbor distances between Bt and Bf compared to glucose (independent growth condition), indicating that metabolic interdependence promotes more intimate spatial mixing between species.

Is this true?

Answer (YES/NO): NO